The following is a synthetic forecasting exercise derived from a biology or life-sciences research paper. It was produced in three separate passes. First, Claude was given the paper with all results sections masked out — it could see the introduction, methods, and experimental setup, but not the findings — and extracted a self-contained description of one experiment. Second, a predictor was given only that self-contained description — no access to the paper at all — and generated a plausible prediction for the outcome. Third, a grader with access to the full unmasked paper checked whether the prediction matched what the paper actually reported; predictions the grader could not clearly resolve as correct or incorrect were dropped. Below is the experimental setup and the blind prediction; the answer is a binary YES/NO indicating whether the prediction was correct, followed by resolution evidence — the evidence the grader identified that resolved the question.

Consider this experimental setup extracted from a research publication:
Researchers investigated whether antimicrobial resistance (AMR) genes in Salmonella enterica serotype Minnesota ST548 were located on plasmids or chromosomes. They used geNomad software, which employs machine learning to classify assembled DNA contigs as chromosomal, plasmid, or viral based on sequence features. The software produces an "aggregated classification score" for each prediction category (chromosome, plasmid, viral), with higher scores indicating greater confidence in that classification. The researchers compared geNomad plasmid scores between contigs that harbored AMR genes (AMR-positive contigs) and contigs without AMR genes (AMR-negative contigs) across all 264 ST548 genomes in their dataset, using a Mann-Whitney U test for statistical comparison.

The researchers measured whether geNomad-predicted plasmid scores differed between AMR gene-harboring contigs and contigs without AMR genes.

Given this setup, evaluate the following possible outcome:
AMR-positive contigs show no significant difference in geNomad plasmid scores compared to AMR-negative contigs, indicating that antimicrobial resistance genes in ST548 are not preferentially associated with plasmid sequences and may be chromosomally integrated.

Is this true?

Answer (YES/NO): NO